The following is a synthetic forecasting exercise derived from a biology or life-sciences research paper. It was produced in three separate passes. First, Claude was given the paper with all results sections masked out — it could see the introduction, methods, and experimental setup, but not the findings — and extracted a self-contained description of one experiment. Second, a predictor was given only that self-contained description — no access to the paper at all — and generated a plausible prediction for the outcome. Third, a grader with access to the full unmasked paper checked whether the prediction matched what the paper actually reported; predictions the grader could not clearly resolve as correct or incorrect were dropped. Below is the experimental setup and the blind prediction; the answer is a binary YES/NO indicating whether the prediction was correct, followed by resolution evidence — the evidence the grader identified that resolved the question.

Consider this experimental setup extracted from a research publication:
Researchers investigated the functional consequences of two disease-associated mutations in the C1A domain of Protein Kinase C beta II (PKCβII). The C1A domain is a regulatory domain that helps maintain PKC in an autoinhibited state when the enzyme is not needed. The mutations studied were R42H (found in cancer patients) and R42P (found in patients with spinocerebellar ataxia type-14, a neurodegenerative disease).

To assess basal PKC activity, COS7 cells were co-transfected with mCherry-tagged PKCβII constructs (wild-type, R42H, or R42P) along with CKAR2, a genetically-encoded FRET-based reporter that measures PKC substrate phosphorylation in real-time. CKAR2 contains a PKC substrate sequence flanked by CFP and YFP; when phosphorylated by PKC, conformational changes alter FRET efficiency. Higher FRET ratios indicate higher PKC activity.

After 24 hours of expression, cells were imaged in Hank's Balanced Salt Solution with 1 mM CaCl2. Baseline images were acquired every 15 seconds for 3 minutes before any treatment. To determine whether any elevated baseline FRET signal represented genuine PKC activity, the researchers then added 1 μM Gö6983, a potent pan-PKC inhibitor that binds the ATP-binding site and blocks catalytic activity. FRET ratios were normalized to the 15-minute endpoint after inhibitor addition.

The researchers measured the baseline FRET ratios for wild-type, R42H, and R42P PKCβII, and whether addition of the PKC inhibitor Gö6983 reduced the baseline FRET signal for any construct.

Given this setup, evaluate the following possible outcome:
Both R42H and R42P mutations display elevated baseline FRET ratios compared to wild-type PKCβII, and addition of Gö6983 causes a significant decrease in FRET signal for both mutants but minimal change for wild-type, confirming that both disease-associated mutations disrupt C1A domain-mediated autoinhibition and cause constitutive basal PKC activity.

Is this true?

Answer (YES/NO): YES